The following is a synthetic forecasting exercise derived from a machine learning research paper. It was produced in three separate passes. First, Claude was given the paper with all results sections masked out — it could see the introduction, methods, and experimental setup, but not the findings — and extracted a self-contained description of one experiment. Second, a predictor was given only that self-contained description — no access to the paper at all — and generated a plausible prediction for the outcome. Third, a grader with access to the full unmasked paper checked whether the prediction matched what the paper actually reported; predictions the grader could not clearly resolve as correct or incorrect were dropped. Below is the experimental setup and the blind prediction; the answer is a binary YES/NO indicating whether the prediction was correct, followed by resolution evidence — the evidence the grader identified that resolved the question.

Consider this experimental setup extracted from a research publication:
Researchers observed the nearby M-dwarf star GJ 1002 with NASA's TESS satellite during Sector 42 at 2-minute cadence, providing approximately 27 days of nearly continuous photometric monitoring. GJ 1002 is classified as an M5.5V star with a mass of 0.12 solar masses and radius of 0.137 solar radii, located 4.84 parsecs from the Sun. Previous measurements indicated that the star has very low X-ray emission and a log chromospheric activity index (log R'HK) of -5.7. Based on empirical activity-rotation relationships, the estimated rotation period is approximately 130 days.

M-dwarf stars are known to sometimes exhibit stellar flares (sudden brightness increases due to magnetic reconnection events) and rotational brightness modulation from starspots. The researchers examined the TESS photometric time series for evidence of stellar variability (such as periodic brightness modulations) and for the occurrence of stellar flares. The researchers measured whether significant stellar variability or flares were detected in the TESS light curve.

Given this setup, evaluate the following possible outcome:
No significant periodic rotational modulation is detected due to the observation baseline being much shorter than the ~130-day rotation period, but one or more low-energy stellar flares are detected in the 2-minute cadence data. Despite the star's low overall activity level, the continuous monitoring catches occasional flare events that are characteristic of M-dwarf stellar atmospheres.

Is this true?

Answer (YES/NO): NO